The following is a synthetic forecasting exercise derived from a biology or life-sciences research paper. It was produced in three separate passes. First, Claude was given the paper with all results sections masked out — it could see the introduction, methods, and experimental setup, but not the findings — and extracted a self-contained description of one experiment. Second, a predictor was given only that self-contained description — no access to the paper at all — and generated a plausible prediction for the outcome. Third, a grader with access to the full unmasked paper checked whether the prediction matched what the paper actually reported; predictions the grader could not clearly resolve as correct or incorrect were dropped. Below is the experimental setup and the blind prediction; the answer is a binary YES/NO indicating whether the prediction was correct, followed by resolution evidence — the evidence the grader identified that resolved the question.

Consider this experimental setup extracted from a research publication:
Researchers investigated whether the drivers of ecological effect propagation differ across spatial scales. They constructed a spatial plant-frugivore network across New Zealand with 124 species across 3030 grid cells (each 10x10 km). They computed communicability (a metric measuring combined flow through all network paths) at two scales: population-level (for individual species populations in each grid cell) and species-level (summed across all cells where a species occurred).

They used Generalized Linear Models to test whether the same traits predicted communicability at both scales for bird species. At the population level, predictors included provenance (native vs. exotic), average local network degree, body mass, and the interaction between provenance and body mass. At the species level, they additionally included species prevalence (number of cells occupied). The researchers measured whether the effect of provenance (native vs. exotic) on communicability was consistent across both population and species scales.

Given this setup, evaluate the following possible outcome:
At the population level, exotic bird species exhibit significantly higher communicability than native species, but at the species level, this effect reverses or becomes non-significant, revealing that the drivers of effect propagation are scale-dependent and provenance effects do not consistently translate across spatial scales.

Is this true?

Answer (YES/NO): NO